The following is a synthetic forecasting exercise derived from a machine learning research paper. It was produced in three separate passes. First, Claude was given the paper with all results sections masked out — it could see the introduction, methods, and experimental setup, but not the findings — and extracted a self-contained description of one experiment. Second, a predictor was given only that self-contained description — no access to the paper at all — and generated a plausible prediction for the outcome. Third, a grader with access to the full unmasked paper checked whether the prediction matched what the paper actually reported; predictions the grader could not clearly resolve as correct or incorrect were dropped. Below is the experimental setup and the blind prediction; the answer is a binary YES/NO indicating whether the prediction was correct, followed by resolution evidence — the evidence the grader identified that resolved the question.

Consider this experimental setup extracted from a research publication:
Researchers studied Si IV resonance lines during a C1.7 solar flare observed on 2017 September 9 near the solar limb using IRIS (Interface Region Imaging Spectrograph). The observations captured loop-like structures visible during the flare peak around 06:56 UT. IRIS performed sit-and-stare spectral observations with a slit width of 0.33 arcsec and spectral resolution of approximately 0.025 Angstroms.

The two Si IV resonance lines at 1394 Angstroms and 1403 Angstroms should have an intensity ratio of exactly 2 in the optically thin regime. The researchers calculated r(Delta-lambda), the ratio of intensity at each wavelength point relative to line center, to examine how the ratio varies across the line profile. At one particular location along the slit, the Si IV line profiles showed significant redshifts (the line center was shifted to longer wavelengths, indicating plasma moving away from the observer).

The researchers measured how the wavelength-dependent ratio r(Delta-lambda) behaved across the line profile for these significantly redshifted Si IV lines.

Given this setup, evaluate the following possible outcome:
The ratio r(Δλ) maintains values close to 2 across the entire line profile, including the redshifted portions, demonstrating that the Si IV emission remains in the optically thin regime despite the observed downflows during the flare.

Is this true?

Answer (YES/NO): NO